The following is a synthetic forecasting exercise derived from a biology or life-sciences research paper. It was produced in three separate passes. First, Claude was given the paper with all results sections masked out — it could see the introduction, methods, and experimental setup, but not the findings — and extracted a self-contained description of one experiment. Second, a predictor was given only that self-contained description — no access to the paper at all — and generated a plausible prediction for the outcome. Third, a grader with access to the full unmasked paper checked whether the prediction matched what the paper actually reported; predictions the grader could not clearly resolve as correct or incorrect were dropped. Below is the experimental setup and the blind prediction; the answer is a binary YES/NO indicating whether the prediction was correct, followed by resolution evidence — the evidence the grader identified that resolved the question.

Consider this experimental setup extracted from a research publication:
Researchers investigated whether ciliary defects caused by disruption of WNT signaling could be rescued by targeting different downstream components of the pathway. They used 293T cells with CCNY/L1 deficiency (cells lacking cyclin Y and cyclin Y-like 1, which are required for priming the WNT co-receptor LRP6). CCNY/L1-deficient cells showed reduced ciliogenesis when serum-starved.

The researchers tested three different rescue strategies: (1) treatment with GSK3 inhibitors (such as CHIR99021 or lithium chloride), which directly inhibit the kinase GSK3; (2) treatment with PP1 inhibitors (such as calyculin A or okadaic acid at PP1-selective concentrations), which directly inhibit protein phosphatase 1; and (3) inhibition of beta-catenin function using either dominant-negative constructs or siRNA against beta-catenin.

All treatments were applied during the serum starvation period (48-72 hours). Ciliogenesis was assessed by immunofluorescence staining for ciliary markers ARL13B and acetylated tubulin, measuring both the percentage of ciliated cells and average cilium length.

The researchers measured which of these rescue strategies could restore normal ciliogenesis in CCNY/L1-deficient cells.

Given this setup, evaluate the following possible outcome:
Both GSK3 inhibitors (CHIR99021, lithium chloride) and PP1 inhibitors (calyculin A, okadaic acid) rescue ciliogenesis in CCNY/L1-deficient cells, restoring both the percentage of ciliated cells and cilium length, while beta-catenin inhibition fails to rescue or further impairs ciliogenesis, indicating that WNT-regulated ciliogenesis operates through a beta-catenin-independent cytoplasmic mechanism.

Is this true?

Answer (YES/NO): NO